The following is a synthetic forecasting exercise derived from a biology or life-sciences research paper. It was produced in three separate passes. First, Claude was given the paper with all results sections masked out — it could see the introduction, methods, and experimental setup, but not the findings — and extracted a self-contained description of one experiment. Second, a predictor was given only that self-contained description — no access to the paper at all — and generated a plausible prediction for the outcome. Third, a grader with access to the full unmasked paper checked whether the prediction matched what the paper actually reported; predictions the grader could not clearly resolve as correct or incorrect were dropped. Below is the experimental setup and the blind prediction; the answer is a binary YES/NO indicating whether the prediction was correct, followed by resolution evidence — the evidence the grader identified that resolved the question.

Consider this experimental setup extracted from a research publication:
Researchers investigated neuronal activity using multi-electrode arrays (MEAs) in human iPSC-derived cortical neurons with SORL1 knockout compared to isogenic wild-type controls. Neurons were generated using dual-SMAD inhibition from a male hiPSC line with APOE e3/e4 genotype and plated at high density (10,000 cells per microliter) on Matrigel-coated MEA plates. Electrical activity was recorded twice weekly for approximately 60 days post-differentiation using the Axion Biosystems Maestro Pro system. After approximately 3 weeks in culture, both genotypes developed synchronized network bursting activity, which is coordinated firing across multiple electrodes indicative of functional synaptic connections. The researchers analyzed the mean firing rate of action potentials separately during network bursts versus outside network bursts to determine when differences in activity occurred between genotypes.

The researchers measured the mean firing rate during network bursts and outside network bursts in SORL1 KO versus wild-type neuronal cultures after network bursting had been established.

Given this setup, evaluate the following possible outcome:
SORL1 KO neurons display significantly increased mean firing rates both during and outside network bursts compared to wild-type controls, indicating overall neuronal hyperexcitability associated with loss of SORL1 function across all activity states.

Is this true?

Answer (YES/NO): NO